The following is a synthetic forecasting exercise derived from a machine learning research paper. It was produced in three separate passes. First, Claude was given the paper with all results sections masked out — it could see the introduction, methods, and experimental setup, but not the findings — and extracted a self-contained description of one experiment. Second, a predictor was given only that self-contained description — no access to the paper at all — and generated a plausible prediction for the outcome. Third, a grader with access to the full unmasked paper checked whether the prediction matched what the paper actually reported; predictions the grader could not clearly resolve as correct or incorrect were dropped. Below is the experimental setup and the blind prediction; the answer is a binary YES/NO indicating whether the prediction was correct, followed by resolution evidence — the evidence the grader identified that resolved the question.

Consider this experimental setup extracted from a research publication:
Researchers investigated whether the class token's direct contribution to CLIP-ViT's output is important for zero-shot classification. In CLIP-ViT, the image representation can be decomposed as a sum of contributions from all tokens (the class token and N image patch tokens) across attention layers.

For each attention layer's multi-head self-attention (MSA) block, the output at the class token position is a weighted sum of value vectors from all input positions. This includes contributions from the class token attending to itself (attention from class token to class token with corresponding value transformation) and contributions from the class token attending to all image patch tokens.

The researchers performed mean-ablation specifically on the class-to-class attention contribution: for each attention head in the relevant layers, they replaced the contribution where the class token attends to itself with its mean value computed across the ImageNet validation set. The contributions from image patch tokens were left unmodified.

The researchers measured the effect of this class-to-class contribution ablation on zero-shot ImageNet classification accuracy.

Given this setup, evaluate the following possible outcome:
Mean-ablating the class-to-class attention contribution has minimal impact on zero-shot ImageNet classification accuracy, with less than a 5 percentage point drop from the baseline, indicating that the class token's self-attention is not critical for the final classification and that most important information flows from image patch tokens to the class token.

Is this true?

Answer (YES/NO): YES